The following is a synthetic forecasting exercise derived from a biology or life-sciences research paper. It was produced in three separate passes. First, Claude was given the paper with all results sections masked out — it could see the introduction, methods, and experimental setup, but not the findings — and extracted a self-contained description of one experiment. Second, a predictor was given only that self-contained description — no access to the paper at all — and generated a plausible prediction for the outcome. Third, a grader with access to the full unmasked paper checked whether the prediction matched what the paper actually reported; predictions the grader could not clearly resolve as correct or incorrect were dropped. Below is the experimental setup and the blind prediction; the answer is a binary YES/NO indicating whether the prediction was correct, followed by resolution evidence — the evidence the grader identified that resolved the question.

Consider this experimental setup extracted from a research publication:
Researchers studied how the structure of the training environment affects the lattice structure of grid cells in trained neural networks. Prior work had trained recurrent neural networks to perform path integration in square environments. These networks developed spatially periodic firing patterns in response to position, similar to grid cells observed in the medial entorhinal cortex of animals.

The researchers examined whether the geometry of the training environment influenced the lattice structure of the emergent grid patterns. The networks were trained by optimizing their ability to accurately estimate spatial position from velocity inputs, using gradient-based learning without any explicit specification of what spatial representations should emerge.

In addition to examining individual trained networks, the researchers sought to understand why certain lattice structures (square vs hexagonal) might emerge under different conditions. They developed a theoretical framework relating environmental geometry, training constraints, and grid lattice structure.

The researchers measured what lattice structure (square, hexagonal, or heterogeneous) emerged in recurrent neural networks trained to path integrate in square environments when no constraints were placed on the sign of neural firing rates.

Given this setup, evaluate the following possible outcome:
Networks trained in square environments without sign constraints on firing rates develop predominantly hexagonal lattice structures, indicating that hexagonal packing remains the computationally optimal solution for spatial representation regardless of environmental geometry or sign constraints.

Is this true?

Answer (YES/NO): NO